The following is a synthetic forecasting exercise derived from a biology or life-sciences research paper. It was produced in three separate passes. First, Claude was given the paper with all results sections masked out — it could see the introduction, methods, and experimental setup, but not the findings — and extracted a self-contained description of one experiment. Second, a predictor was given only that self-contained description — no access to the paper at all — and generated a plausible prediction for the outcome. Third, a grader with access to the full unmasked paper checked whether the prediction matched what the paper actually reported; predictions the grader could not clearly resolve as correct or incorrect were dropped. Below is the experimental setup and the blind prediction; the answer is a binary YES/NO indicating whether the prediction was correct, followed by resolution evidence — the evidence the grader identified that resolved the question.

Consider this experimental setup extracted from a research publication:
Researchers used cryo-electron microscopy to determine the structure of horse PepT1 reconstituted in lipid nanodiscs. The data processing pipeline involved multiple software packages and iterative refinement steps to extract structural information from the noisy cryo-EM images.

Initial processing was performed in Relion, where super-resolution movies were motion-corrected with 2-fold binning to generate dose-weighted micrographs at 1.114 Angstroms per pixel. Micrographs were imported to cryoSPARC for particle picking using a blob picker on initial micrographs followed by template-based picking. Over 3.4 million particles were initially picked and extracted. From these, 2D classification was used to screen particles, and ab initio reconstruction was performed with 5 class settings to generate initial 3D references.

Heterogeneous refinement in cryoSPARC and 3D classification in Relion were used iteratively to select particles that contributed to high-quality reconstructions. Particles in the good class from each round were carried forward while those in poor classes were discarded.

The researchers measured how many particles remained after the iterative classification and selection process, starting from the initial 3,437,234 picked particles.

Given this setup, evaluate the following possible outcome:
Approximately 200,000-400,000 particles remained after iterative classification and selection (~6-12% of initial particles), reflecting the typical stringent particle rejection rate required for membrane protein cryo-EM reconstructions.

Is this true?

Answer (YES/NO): NO